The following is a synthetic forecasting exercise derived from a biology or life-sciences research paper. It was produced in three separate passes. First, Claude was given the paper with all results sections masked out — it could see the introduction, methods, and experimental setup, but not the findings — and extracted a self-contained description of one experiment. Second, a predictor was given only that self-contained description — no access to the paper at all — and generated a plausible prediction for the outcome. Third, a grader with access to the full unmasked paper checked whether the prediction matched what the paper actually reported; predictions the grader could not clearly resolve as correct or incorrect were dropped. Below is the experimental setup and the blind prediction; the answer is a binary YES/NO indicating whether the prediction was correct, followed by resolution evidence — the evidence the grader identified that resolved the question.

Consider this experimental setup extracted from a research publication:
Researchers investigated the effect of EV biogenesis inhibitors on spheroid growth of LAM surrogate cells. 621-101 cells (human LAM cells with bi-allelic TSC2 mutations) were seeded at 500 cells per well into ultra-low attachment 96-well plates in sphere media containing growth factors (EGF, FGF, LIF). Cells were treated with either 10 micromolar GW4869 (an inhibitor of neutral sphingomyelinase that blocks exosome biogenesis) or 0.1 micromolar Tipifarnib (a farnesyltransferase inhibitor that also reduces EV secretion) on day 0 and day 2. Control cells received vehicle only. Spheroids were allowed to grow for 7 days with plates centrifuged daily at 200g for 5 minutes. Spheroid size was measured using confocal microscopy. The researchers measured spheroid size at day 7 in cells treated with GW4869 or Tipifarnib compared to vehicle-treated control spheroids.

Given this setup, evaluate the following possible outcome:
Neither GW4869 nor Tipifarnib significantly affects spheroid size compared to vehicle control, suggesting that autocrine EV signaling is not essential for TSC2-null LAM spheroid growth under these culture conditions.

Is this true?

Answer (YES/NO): NO